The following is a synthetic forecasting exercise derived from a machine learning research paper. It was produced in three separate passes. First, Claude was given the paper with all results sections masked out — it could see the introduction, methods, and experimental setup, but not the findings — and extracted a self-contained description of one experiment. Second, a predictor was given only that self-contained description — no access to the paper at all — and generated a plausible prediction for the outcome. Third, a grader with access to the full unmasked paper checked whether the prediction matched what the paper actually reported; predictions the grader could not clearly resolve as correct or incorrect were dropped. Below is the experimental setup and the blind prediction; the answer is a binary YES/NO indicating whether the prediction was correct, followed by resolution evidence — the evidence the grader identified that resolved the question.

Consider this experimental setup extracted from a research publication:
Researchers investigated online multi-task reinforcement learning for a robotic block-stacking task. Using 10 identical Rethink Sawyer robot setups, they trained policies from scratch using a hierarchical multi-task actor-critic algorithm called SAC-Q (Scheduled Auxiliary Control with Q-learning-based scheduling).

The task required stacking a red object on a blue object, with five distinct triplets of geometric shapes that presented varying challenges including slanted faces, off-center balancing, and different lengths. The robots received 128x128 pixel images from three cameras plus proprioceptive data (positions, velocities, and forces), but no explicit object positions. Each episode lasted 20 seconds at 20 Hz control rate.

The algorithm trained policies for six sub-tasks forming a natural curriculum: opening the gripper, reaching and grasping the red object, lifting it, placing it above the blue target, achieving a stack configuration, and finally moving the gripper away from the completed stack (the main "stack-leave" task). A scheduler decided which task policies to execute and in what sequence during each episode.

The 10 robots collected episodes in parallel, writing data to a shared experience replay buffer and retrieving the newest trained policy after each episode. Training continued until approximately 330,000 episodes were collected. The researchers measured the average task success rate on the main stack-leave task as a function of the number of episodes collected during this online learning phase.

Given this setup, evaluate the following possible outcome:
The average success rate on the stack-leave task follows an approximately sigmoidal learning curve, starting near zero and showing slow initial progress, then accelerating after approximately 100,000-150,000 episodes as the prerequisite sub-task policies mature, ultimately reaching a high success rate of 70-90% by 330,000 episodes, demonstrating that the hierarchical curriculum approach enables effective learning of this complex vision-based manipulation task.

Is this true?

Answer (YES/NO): NO